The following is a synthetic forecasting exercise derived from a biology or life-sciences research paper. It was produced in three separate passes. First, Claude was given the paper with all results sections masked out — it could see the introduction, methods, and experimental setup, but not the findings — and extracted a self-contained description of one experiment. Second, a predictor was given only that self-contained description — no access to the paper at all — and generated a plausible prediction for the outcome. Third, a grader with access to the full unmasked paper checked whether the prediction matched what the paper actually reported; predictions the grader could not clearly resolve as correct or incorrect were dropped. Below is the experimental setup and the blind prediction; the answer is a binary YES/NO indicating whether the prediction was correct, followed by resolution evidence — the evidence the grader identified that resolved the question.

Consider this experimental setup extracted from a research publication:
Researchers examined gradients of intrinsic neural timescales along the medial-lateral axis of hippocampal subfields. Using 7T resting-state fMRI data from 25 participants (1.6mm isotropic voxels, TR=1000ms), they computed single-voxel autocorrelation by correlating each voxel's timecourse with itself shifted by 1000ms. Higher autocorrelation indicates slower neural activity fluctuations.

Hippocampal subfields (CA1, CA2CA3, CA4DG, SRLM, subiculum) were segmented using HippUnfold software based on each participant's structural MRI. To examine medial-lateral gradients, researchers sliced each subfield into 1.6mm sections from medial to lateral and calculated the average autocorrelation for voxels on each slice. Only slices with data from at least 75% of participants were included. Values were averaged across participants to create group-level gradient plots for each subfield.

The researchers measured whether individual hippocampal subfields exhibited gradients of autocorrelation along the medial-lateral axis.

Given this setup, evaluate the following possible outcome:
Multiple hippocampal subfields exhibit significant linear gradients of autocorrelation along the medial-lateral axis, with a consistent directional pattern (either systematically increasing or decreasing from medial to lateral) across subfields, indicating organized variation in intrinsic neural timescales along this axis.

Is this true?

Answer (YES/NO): YES